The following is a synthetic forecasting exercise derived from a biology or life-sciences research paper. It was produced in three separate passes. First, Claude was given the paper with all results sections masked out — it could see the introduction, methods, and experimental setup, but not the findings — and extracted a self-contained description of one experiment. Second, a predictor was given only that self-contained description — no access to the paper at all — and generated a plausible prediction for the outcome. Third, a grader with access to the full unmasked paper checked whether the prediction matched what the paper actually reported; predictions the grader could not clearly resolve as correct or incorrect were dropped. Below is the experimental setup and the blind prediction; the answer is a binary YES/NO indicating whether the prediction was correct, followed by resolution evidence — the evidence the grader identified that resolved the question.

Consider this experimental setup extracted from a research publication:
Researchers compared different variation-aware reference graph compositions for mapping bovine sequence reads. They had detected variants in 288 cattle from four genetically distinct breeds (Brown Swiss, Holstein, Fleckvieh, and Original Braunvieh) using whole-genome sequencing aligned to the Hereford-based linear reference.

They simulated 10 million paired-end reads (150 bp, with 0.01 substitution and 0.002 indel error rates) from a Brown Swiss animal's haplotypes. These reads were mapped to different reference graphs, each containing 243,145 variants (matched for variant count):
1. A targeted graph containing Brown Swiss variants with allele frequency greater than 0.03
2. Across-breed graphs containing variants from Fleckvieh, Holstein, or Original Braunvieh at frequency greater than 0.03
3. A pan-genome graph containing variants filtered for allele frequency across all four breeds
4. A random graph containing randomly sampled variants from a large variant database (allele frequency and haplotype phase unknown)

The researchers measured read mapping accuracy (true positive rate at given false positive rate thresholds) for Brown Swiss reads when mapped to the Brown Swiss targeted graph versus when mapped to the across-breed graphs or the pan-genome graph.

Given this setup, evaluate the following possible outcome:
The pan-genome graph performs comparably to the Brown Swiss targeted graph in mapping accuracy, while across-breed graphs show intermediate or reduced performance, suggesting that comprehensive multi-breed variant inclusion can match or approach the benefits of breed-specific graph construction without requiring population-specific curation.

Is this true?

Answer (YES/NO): YES